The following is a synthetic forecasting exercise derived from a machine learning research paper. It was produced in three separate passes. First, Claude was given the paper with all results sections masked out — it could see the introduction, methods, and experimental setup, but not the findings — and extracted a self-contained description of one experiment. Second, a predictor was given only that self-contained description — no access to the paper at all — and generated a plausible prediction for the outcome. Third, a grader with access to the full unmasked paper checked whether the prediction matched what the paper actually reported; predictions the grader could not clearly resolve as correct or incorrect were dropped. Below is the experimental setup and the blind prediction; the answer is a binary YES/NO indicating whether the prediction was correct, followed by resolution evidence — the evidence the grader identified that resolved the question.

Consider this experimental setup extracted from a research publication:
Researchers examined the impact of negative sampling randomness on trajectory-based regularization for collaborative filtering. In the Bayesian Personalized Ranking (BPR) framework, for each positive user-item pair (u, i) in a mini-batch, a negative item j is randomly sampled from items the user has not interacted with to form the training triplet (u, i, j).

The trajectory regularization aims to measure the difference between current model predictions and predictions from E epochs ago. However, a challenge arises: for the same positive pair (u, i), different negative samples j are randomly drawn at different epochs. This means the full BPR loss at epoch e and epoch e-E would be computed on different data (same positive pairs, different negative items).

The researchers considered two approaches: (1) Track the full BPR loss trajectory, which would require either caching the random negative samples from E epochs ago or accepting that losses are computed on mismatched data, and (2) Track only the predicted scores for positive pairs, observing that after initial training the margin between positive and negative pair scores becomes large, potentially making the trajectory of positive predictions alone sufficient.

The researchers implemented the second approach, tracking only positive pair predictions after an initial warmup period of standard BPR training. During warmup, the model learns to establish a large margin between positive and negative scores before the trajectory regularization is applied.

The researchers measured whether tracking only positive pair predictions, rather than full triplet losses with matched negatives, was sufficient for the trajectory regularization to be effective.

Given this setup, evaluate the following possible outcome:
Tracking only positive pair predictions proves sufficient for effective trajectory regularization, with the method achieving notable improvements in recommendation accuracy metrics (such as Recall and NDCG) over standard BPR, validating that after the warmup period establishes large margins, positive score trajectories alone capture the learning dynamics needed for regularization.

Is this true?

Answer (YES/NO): YES